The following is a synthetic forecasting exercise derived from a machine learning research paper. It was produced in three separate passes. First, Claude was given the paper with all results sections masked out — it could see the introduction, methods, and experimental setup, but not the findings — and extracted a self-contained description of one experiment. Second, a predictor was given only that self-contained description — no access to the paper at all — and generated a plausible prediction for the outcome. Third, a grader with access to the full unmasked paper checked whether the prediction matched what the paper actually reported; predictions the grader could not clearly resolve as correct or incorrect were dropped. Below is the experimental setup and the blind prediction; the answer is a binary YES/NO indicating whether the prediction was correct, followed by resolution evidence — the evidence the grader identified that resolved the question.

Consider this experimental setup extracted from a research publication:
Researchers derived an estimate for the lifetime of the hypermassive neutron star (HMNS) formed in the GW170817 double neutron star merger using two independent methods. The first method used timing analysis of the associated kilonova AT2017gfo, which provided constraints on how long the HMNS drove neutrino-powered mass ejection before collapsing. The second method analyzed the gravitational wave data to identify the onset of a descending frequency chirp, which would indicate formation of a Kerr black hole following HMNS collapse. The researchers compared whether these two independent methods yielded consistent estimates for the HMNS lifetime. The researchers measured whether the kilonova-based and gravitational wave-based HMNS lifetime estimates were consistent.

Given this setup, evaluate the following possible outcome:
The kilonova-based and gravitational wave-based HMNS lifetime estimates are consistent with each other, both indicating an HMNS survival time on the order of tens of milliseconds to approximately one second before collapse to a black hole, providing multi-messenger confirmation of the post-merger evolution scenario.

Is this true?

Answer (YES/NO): YES